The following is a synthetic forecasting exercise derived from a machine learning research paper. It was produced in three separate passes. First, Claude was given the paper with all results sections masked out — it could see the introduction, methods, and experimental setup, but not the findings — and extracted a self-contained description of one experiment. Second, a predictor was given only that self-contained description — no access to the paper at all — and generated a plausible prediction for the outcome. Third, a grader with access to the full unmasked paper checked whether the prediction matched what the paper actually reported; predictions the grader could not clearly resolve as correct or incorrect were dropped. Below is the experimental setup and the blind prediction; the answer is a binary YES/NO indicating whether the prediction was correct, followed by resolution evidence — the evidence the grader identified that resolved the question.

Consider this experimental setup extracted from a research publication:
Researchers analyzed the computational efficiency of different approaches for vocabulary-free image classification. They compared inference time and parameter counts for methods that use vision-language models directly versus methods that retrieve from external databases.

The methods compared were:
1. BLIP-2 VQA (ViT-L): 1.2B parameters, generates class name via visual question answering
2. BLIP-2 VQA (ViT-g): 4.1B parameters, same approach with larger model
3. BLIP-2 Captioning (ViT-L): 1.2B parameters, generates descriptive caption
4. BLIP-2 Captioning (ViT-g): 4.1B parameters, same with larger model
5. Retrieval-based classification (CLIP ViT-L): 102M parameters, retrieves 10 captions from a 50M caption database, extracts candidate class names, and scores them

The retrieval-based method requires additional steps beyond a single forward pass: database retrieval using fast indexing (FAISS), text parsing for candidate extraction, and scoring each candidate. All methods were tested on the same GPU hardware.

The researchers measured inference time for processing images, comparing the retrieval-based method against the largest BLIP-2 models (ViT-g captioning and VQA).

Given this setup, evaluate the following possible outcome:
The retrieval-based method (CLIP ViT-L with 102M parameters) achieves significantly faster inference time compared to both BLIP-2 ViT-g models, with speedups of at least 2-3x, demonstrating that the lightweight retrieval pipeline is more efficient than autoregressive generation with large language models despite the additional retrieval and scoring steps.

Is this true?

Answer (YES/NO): NO